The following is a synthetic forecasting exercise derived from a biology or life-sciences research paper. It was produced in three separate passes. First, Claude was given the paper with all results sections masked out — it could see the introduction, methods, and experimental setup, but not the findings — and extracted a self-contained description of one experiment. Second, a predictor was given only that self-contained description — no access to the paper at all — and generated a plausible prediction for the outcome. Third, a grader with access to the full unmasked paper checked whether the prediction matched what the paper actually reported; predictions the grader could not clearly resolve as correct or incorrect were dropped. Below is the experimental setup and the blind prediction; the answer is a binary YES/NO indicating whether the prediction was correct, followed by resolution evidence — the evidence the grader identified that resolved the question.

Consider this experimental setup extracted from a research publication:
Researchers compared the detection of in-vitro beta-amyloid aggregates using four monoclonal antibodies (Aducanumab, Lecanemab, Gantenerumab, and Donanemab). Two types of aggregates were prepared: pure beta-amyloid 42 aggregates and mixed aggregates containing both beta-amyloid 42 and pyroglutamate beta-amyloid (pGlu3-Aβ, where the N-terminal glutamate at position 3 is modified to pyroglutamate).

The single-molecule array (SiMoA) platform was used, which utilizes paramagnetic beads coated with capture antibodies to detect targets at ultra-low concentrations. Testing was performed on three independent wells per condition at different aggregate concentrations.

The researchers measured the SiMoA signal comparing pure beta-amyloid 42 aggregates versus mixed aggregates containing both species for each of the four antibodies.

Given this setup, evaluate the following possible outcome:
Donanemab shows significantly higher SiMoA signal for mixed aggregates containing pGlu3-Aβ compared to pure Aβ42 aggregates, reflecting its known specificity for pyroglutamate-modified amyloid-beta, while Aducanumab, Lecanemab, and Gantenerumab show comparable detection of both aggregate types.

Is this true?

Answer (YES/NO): NO